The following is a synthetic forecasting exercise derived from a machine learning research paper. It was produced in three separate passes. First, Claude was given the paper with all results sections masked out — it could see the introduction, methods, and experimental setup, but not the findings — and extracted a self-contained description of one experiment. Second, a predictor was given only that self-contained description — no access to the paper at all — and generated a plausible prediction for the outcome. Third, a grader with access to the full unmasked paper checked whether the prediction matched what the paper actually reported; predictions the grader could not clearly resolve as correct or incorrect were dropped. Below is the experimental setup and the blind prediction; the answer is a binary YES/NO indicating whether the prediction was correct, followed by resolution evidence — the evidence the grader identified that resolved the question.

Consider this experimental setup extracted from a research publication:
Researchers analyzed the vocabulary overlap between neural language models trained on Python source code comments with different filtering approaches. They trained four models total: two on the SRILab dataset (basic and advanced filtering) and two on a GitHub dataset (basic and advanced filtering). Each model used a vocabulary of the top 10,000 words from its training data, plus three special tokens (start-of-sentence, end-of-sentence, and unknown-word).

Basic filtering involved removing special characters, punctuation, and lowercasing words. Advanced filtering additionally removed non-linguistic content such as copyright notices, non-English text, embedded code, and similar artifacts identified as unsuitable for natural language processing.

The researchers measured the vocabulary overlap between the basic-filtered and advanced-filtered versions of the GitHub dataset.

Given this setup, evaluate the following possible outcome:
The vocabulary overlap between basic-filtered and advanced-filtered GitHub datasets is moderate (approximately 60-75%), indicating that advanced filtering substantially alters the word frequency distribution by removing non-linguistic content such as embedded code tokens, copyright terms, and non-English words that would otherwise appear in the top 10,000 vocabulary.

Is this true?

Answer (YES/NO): NO